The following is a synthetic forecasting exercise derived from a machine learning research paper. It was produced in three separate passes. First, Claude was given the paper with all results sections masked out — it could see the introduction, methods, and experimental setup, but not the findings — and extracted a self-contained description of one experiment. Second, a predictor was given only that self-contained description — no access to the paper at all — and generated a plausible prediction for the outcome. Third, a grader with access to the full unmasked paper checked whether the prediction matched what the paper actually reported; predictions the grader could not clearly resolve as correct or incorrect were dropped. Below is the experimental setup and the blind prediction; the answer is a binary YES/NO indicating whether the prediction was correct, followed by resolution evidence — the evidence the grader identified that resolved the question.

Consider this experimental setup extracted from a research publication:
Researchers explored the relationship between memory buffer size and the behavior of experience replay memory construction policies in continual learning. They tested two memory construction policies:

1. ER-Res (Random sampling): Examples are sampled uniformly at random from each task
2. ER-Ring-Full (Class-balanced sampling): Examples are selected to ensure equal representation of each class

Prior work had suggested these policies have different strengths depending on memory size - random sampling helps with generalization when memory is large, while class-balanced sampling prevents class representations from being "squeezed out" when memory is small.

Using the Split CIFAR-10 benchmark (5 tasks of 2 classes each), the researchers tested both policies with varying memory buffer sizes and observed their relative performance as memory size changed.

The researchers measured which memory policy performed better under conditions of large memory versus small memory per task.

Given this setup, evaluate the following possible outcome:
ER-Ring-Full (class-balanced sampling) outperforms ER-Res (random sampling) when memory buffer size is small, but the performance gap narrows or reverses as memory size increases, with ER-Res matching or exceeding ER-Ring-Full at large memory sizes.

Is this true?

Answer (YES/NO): NO